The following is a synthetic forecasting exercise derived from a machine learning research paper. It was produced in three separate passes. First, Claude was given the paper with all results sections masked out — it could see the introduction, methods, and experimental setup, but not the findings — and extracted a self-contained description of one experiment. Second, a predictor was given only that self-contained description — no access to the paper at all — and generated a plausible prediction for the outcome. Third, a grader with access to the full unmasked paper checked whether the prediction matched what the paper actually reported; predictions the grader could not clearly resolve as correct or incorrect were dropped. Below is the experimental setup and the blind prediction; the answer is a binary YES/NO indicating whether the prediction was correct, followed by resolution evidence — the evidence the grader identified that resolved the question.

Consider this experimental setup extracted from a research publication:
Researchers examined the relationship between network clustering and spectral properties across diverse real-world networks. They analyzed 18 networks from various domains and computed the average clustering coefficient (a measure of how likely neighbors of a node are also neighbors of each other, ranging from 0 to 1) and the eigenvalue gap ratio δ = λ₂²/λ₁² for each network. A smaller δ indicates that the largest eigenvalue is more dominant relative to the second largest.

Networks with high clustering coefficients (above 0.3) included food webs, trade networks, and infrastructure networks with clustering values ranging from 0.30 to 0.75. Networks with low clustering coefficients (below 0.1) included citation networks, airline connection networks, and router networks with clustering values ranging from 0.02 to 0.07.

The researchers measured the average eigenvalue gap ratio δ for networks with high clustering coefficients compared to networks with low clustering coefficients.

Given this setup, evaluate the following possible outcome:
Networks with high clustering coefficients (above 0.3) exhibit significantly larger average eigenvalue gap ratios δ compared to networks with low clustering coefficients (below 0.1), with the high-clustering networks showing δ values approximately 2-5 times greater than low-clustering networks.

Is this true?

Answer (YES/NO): NO